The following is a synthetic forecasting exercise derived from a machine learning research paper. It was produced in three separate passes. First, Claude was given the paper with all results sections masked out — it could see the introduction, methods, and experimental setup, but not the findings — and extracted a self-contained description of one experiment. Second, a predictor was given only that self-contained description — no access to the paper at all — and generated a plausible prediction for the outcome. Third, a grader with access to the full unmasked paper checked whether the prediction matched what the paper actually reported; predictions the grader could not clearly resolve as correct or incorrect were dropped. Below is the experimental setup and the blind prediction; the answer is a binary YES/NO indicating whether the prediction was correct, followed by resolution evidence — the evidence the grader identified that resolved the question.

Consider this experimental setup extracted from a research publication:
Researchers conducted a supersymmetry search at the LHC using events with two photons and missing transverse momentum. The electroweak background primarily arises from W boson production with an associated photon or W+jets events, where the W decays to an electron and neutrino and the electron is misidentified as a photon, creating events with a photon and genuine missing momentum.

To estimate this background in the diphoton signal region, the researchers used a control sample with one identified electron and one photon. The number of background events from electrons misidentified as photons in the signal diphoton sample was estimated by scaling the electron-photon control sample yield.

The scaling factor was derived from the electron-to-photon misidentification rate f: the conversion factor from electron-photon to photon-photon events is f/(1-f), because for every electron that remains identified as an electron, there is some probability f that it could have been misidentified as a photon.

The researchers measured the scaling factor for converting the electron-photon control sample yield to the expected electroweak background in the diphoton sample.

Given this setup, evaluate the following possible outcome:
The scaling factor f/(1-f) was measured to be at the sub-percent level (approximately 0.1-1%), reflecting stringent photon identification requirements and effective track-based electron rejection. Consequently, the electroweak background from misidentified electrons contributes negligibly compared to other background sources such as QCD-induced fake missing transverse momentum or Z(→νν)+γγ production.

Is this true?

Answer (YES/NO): NO